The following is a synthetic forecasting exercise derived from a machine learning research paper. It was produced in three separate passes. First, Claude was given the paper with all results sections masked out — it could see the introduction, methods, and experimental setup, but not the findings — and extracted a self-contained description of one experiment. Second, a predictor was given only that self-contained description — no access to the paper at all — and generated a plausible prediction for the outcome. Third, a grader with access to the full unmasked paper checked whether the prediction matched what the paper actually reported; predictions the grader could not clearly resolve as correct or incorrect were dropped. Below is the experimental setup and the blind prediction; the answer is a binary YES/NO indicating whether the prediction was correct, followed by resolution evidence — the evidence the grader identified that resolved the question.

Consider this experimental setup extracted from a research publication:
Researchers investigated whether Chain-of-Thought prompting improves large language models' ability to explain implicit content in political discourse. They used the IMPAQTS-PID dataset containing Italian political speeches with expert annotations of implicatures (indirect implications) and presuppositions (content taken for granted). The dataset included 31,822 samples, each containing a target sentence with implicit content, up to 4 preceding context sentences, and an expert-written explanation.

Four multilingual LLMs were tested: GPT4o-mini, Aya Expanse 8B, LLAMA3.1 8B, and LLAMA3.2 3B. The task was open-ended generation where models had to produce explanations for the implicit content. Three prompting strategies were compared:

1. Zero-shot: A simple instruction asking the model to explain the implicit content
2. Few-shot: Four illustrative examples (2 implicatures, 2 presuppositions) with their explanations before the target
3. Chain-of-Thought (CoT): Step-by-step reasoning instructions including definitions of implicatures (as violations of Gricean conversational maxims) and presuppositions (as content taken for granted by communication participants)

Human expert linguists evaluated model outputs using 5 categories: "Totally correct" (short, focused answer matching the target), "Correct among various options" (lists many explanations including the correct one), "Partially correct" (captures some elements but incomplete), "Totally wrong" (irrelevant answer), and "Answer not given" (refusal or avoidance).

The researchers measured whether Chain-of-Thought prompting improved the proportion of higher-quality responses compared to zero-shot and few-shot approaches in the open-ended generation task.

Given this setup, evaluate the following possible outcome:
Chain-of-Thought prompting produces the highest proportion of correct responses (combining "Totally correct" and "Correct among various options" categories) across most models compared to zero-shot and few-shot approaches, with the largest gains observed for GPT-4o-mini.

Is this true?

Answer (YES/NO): NO